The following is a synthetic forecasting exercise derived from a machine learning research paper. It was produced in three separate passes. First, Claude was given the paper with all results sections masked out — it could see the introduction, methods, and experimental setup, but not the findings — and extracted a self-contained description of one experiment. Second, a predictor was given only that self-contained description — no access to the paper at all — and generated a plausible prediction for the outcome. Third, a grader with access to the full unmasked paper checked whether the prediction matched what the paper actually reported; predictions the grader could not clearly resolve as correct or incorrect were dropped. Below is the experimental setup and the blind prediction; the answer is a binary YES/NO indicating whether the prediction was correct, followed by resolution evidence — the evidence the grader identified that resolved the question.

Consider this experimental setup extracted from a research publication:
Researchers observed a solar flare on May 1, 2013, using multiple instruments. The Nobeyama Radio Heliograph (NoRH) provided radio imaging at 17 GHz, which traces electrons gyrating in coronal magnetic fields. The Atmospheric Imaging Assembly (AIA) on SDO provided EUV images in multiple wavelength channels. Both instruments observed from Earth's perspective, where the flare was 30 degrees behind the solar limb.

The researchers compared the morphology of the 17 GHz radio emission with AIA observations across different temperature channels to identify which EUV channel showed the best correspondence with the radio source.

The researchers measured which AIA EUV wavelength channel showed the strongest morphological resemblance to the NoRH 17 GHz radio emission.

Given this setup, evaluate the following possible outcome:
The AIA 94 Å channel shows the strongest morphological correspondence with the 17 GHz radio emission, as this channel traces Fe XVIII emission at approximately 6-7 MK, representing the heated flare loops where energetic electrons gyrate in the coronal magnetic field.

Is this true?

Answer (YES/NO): NO